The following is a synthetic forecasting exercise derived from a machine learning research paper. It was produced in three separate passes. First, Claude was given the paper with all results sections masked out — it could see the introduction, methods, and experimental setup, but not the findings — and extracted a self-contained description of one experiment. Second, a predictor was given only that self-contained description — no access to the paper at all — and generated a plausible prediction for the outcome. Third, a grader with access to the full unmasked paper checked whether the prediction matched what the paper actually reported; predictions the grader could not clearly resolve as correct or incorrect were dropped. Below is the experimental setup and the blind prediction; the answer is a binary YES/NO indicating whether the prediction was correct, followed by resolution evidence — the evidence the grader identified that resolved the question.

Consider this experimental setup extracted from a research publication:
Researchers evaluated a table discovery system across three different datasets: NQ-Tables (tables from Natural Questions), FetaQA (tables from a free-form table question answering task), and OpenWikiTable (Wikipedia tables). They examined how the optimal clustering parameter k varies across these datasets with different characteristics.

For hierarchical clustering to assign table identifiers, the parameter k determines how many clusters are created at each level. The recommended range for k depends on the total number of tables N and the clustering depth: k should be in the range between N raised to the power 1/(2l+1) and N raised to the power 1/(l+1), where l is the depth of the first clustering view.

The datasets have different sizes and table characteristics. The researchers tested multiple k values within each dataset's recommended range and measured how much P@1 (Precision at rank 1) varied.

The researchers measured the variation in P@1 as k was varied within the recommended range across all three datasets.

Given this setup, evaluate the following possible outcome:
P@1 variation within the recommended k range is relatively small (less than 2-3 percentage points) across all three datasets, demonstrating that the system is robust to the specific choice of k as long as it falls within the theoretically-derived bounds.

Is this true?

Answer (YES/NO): YES